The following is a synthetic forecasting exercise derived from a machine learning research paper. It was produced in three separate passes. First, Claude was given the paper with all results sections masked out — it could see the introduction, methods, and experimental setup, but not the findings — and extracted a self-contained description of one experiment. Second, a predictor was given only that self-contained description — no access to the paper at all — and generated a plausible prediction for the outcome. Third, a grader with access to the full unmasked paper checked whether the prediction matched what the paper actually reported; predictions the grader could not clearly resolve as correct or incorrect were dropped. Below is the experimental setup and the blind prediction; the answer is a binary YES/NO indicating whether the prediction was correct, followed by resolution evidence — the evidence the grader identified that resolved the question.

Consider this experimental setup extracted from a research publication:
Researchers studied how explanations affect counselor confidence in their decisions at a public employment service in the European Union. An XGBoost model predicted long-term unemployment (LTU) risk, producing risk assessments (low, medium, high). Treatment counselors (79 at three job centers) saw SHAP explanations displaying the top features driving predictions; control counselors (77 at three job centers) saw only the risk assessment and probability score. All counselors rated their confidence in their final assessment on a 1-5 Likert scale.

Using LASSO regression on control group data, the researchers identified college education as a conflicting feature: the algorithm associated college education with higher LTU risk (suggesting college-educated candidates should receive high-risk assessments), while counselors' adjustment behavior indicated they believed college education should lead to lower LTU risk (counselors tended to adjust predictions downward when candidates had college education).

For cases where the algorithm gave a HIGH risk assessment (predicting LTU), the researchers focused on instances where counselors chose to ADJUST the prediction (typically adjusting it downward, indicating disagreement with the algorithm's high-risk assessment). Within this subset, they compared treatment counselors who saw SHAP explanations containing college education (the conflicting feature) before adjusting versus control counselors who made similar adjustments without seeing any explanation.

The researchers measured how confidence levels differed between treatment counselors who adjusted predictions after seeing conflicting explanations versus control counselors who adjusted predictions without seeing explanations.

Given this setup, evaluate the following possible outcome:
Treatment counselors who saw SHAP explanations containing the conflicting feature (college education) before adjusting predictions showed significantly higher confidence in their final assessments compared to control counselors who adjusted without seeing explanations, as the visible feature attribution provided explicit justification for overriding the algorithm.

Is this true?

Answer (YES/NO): NO